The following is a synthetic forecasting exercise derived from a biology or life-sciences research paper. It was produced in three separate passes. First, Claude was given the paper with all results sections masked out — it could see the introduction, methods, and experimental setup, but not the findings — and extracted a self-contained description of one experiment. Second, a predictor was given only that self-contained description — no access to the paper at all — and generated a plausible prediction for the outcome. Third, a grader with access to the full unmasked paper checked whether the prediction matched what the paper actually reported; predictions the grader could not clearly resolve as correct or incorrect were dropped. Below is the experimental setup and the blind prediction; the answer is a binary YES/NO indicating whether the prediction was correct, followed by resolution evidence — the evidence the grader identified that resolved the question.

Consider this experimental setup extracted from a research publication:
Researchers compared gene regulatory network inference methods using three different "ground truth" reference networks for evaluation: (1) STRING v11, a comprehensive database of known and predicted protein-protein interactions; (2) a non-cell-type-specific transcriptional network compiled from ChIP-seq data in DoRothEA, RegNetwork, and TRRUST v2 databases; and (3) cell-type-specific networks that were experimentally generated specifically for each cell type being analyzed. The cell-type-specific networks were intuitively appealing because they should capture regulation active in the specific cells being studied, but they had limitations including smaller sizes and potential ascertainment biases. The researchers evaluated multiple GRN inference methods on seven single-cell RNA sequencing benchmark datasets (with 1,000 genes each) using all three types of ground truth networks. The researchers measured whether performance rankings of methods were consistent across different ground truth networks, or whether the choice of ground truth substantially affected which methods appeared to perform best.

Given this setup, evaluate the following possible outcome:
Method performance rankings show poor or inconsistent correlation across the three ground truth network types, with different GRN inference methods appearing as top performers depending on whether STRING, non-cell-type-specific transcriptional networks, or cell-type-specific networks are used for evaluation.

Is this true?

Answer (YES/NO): NO